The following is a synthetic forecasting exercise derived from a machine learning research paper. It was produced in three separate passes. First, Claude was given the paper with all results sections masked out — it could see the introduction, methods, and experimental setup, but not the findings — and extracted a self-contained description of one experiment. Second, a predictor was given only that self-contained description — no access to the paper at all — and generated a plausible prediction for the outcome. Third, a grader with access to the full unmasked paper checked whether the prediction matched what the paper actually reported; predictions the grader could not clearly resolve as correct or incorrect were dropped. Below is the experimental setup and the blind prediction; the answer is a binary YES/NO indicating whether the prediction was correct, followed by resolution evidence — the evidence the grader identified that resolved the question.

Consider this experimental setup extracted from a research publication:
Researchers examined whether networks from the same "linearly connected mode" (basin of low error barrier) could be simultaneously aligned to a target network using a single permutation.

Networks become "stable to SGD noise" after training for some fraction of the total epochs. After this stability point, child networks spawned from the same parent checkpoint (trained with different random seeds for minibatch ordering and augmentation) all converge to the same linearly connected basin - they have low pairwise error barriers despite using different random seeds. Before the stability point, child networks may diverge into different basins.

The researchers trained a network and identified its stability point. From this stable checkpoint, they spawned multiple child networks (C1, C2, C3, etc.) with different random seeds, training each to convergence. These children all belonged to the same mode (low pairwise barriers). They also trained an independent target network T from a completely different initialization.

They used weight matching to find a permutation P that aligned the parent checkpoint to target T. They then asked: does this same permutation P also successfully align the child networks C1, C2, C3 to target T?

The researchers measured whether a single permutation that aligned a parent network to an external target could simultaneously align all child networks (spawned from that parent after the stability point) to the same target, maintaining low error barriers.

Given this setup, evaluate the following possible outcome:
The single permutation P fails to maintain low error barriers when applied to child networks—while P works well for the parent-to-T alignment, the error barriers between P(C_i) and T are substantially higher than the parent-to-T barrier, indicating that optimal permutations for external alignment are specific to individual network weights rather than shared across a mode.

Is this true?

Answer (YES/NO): NO